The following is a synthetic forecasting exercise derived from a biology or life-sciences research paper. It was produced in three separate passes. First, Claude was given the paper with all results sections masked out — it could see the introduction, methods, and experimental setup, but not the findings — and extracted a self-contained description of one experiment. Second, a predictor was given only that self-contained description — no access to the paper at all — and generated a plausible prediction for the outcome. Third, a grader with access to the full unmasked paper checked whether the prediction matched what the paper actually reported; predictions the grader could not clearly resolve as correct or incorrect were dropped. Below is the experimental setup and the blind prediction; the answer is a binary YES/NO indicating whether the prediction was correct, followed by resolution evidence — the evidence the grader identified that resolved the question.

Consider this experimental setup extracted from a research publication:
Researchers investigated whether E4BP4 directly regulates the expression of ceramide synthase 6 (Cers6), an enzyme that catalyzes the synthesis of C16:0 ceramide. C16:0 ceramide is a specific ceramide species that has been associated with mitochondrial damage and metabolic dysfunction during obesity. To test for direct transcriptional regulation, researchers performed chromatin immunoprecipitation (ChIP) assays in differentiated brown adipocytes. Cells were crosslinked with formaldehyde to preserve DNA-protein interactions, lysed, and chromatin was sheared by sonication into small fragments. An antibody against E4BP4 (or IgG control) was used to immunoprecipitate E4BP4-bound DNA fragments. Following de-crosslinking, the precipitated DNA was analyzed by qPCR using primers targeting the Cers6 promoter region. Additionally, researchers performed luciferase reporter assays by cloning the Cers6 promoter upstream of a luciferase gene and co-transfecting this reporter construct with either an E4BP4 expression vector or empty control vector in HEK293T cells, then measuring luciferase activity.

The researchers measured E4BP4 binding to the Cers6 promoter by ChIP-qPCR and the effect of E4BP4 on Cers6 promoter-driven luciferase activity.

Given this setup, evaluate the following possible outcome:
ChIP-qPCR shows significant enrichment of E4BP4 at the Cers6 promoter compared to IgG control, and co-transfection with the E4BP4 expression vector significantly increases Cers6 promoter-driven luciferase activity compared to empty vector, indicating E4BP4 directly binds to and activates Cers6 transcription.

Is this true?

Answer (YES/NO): NO